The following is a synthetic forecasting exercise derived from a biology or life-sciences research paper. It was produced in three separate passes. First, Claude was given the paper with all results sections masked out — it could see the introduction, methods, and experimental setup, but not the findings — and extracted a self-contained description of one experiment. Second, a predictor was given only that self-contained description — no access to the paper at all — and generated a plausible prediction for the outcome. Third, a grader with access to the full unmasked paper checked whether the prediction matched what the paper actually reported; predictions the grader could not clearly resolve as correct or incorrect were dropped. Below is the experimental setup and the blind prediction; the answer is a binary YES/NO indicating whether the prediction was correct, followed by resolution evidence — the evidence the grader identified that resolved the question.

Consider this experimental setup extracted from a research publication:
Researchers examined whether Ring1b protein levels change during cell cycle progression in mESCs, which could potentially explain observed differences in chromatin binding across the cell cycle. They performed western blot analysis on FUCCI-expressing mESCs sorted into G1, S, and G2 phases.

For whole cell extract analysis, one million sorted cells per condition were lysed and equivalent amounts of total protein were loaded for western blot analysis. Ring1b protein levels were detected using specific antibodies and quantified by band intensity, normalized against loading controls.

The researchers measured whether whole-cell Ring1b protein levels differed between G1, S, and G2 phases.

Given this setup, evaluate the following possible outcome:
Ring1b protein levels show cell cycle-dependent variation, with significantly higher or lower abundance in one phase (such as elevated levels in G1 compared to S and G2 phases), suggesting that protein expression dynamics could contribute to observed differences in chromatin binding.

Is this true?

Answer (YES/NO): NO